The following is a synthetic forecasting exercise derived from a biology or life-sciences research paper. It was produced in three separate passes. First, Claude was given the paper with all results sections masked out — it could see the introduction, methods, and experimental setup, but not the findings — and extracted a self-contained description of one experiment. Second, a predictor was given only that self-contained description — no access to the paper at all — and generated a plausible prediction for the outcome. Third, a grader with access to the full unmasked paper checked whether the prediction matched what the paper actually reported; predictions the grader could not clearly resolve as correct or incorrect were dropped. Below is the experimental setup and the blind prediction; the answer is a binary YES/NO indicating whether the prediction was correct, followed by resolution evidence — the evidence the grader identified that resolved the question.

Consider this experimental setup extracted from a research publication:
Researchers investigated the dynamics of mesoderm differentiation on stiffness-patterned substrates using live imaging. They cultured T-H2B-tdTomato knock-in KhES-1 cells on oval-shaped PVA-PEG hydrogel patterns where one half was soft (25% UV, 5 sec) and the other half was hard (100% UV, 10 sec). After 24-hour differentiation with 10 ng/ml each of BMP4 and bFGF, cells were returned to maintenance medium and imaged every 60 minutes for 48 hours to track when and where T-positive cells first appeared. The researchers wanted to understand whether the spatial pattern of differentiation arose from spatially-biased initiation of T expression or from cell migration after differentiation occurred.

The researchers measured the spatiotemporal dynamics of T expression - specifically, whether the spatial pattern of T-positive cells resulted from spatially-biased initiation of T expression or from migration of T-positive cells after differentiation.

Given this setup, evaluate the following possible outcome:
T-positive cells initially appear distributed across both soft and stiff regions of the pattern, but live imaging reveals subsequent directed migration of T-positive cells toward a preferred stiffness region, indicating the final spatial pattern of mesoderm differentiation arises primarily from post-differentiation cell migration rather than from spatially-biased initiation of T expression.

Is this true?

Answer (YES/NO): NO